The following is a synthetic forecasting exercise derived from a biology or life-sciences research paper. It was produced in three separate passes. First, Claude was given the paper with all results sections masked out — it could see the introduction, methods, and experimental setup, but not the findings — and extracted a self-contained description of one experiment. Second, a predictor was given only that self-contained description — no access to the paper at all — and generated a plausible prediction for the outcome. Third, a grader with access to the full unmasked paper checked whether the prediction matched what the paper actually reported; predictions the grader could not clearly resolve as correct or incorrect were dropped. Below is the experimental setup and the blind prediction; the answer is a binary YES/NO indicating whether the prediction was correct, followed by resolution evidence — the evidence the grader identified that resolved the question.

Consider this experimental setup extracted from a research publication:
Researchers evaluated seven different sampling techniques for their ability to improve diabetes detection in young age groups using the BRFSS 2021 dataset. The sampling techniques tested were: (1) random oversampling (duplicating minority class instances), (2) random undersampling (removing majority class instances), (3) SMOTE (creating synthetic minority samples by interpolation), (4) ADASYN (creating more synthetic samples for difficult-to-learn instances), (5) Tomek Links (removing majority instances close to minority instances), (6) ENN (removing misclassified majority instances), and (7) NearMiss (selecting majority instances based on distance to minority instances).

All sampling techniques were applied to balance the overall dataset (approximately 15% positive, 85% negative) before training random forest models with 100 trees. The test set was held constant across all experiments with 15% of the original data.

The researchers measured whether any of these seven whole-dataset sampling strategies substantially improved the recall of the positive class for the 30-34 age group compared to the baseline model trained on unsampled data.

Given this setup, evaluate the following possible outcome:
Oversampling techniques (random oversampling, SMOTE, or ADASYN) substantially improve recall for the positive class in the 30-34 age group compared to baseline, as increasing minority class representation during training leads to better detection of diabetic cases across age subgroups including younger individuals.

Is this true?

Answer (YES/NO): NO